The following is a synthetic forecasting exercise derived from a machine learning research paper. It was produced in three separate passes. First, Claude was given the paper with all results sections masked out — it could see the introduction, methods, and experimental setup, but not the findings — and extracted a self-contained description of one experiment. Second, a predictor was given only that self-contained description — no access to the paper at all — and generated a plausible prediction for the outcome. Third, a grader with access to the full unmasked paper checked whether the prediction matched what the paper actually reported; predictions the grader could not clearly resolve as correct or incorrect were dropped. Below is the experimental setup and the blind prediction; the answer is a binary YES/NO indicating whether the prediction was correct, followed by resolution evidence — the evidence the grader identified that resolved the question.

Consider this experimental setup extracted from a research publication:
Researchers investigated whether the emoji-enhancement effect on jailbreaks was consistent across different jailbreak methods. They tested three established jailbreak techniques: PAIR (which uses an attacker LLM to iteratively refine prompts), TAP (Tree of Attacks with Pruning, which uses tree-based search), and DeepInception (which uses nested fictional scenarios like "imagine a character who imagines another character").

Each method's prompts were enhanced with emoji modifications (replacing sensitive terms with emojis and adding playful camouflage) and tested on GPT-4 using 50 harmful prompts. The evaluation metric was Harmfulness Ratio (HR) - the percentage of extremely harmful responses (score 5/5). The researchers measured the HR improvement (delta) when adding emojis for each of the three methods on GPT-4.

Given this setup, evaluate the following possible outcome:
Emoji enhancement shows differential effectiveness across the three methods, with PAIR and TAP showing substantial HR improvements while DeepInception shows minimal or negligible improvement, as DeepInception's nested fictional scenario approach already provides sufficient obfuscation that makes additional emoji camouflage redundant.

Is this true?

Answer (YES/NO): NO